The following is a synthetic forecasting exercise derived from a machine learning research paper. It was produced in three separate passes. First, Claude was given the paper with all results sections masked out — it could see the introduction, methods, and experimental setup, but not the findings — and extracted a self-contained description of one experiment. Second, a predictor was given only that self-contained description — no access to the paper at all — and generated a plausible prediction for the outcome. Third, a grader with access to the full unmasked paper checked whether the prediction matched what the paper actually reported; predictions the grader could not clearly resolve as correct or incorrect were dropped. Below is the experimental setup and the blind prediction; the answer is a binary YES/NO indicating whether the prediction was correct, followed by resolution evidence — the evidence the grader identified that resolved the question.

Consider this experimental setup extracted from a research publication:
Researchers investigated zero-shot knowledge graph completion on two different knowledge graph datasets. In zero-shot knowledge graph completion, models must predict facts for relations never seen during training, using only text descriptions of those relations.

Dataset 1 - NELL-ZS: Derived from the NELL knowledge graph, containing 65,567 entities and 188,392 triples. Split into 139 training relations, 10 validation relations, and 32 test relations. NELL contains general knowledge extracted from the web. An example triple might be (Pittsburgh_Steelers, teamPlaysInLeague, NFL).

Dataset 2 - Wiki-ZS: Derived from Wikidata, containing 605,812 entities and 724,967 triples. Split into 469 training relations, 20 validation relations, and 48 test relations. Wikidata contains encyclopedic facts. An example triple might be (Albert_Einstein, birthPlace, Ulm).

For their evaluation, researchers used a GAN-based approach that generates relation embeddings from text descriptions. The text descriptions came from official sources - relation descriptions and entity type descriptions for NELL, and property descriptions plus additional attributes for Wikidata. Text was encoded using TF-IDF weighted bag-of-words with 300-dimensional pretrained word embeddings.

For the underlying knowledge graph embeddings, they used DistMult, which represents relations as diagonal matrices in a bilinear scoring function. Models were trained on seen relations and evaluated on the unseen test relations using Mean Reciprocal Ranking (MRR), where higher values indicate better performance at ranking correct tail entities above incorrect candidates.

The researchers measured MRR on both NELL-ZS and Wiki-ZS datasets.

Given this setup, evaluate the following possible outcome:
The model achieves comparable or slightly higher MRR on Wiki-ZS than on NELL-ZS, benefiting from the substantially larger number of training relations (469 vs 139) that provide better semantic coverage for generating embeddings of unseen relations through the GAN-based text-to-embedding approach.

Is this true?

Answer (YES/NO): NO